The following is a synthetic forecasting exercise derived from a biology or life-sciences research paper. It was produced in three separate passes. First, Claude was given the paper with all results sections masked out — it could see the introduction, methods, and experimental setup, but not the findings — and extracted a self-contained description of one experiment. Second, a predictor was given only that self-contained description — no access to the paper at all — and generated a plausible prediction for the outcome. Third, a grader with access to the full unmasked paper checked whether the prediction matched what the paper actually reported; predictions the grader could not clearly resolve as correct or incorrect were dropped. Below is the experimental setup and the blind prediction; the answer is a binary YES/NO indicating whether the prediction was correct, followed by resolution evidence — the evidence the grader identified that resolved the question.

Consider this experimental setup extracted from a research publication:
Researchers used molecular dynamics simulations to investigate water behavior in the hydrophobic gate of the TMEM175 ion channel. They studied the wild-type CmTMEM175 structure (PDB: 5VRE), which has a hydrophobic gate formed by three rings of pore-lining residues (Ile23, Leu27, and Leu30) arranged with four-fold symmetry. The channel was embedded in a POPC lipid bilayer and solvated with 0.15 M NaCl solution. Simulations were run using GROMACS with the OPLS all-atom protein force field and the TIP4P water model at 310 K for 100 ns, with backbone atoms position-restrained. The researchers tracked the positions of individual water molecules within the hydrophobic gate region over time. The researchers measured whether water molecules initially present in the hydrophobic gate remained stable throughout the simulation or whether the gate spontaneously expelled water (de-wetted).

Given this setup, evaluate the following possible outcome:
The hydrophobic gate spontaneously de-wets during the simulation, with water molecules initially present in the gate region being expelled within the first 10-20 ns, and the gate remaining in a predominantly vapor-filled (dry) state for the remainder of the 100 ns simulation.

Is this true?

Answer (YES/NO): YES